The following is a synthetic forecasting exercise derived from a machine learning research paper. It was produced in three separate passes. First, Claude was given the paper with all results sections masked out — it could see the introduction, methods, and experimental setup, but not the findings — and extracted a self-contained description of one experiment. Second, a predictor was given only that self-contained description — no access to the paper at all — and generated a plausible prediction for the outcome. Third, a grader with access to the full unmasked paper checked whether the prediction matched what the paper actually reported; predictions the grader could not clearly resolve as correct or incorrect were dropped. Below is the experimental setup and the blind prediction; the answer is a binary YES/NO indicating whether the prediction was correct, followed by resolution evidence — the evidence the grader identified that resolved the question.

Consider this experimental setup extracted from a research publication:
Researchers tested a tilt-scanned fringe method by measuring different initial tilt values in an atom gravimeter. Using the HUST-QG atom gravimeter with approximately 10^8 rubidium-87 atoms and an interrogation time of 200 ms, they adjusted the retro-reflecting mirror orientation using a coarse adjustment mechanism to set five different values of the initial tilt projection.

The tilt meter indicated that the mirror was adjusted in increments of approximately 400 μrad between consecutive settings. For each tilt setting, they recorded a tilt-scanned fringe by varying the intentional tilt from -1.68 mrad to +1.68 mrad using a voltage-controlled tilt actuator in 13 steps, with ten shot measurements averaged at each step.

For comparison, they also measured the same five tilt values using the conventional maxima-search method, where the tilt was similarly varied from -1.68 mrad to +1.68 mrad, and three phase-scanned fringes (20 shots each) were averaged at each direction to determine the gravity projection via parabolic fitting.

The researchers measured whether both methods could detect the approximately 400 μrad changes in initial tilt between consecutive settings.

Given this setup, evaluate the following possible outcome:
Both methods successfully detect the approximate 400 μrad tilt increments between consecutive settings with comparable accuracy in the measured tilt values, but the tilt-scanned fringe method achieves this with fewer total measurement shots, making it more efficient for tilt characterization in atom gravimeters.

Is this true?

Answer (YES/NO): YES